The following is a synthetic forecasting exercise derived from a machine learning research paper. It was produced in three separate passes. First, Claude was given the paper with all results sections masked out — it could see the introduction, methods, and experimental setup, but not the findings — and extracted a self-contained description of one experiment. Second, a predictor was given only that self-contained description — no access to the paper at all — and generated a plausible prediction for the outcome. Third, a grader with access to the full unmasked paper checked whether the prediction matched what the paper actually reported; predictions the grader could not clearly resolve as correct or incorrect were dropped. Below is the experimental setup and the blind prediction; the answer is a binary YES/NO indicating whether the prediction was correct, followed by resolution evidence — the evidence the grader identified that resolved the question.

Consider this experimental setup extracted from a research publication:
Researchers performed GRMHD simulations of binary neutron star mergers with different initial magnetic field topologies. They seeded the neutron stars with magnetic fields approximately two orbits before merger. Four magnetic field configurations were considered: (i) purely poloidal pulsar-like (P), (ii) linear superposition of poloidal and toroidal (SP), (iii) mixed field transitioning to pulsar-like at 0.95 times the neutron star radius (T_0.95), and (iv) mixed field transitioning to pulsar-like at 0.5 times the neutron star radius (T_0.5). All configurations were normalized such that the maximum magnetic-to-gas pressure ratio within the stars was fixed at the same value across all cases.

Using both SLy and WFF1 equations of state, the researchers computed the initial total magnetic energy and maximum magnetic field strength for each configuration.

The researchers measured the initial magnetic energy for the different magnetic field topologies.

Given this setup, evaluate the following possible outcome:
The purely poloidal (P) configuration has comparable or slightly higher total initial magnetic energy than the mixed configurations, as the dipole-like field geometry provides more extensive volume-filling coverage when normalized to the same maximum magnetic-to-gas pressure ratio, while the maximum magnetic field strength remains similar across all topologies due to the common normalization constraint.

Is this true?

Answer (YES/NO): NO